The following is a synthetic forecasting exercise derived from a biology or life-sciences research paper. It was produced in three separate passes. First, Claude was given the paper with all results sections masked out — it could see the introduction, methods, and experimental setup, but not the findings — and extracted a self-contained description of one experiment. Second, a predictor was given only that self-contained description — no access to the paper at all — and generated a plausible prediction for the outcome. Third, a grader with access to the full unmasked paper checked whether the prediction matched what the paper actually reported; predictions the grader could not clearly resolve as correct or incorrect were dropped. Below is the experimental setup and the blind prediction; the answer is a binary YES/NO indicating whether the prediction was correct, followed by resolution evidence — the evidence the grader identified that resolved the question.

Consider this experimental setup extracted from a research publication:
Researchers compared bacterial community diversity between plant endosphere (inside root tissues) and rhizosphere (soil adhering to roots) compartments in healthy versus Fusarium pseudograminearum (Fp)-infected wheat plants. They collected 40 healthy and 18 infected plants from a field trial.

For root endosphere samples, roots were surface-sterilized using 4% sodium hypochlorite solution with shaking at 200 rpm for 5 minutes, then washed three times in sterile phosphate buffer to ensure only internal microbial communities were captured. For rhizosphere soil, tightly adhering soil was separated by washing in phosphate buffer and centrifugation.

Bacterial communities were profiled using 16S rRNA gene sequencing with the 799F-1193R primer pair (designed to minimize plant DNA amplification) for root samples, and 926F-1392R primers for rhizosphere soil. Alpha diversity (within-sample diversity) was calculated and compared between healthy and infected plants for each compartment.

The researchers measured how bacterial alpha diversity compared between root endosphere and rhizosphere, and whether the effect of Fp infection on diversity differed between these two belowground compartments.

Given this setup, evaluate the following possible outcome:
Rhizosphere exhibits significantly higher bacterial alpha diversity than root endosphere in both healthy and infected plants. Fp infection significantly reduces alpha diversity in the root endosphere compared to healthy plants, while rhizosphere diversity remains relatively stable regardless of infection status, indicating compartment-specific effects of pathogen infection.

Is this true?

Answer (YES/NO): NO